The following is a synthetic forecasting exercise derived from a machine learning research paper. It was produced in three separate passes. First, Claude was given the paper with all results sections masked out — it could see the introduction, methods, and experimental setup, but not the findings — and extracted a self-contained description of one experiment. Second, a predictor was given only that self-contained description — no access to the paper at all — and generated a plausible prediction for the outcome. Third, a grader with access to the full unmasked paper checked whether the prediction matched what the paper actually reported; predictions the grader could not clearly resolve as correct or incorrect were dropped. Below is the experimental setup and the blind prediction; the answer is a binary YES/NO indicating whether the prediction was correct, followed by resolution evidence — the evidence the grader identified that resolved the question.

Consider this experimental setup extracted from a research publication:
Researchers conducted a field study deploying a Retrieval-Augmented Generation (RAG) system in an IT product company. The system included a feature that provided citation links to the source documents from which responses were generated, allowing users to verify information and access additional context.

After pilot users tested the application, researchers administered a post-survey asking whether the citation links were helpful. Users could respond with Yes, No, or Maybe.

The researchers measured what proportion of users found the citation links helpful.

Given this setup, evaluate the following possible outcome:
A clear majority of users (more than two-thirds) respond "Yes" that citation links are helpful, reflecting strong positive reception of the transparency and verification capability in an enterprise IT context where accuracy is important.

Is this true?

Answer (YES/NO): YES